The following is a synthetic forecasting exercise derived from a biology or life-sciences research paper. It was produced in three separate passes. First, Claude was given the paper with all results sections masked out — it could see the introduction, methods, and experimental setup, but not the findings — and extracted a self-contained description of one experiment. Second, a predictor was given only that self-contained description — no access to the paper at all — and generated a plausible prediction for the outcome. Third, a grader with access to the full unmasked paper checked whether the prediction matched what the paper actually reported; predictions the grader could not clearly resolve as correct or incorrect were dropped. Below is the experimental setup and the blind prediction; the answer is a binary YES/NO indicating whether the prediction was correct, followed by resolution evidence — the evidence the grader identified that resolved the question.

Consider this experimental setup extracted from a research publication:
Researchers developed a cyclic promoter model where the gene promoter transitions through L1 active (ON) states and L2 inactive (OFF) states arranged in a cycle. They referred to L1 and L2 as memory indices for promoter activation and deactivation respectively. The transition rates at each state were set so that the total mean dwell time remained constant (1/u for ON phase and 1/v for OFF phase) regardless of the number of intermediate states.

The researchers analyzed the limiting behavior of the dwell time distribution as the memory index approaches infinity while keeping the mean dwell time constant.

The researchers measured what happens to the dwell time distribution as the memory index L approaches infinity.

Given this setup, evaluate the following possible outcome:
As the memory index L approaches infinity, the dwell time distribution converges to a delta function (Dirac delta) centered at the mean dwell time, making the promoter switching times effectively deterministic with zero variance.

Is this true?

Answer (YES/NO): YES